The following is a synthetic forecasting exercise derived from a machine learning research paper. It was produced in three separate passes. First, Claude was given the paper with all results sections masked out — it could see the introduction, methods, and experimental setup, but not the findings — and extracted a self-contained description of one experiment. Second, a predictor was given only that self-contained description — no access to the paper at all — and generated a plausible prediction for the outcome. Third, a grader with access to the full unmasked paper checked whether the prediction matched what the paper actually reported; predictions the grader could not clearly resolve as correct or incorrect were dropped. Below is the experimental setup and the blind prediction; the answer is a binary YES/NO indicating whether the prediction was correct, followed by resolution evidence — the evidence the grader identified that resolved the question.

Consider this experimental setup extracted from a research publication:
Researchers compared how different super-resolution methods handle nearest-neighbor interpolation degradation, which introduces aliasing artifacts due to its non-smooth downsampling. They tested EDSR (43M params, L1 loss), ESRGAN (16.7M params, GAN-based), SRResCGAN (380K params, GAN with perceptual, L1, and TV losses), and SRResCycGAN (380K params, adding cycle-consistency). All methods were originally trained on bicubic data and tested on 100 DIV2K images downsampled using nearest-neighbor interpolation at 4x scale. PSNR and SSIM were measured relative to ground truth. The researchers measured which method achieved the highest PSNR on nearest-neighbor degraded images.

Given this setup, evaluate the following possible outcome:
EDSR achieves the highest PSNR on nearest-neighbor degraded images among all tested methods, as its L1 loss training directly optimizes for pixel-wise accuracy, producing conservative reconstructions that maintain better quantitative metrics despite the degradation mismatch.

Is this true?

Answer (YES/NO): NO